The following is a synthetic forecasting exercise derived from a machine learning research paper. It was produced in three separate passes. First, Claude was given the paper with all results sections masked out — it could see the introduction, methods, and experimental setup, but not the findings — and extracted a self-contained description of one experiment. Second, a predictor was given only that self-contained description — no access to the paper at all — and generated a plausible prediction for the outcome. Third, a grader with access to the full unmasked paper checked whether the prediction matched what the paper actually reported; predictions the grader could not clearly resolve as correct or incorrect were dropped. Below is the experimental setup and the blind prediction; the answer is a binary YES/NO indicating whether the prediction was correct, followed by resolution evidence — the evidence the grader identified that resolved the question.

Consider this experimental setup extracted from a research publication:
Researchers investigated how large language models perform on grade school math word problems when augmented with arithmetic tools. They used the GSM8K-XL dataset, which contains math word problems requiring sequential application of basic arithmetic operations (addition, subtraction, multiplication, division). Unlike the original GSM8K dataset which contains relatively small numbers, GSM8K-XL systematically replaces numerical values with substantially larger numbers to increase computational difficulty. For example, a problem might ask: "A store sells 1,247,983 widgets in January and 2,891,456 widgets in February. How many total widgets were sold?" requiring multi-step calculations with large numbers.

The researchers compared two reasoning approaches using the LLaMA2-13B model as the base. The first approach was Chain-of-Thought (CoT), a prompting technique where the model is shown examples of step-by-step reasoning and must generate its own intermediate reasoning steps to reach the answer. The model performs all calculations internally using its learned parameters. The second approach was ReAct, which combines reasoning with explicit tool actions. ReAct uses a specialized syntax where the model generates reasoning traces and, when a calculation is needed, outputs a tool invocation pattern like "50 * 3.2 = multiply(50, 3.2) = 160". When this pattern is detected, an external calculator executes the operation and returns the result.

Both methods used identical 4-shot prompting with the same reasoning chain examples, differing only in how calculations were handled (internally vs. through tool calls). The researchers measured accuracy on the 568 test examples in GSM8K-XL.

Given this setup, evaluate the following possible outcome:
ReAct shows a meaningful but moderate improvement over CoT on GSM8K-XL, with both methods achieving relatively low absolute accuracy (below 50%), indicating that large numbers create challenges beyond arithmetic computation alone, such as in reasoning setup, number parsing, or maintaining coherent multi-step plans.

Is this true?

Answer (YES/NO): NO